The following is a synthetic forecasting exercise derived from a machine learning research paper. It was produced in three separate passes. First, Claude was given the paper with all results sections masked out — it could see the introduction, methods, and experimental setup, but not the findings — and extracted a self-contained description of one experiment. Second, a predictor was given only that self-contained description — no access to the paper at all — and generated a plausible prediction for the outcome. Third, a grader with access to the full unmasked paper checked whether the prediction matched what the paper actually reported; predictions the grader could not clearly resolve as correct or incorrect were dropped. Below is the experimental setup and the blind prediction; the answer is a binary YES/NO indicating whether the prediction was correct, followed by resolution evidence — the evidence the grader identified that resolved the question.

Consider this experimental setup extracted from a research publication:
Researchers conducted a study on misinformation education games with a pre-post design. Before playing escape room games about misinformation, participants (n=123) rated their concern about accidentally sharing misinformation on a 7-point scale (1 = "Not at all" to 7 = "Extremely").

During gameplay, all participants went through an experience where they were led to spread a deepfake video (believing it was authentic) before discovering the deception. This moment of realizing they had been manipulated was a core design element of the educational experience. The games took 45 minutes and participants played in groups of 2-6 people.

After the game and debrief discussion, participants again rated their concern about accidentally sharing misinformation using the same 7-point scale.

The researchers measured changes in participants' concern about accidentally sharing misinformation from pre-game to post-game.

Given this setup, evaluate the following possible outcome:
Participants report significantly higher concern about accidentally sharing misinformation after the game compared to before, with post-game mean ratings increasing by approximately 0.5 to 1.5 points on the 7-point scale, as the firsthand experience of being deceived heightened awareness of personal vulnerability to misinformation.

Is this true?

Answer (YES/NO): NO